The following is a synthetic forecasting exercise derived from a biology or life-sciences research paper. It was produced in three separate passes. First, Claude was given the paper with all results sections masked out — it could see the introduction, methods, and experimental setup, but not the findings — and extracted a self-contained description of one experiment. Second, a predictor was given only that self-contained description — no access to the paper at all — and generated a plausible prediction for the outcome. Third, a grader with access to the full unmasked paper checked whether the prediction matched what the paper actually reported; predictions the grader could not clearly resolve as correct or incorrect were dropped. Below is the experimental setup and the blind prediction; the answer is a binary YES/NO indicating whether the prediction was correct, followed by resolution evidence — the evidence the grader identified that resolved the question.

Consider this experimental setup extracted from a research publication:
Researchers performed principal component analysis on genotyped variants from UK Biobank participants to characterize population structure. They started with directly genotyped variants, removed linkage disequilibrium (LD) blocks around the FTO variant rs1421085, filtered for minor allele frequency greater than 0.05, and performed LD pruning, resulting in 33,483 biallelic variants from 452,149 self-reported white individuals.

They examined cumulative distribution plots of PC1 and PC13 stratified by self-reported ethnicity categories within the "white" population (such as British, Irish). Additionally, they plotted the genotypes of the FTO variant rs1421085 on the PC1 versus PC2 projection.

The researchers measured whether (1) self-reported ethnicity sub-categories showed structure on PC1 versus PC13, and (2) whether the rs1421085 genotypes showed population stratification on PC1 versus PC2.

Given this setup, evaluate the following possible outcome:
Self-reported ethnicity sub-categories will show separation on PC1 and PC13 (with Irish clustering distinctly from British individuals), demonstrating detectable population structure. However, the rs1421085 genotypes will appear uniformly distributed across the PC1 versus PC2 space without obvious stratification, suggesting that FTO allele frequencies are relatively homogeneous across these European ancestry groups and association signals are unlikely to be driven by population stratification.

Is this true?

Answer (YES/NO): NO